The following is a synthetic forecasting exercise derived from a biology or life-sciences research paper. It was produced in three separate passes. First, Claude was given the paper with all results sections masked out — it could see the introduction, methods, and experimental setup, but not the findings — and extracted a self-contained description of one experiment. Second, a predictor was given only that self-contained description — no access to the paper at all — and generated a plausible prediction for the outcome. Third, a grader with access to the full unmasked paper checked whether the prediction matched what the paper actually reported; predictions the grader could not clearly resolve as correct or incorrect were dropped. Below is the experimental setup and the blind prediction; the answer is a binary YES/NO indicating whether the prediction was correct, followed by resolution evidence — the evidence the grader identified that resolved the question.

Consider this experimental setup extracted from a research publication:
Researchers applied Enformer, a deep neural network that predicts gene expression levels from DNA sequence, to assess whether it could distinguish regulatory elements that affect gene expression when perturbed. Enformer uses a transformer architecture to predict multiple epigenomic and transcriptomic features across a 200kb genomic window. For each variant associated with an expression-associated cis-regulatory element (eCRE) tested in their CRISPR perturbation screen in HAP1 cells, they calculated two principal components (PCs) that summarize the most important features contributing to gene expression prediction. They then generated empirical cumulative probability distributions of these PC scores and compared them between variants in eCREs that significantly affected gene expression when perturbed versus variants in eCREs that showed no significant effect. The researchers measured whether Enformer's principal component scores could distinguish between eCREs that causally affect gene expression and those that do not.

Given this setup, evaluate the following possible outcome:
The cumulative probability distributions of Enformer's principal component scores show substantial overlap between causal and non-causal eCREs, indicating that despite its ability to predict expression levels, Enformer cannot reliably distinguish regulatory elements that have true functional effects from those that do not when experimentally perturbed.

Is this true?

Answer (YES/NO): YES